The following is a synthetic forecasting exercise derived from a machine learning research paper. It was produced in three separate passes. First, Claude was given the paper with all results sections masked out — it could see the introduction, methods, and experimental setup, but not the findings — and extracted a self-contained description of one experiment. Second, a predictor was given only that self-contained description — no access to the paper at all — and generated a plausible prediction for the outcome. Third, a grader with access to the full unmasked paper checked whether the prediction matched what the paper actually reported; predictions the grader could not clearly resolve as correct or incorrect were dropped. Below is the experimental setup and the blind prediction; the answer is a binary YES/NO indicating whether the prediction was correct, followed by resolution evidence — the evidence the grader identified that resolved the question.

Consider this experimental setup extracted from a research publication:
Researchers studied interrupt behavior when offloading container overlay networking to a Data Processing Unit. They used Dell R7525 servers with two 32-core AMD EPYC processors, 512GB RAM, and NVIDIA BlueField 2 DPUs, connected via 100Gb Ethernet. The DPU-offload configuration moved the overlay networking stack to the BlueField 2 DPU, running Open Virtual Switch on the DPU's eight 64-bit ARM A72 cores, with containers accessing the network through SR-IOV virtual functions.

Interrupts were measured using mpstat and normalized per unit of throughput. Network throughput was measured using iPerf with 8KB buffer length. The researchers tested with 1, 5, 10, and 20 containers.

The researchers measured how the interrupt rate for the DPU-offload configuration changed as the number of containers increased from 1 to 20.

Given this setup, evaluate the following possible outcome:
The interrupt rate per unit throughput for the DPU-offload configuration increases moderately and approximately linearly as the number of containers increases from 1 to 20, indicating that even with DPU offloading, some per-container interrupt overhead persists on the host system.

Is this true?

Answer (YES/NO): NO